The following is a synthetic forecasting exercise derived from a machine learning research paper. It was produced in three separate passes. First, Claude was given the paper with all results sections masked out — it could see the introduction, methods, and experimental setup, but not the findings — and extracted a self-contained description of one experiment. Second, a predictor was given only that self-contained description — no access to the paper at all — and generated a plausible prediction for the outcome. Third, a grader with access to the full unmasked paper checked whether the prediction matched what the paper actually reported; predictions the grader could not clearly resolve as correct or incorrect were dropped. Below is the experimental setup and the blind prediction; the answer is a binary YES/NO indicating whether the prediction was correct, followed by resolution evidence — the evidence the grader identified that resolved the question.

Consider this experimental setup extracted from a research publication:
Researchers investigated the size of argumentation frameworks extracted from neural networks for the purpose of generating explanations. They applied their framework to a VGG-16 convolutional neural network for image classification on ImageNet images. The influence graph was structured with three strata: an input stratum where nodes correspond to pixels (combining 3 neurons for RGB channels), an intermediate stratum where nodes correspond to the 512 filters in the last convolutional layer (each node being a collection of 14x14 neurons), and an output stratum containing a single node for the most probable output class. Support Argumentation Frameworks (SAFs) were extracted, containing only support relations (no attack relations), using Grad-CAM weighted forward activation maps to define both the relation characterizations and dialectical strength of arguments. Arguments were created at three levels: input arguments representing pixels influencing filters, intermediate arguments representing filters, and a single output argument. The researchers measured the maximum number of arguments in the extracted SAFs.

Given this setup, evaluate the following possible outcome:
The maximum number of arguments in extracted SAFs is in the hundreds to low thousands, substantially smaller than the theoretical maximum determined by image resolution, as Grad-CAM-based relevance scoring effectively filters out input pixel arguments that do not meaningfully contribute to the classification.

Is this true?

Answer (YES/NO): NO